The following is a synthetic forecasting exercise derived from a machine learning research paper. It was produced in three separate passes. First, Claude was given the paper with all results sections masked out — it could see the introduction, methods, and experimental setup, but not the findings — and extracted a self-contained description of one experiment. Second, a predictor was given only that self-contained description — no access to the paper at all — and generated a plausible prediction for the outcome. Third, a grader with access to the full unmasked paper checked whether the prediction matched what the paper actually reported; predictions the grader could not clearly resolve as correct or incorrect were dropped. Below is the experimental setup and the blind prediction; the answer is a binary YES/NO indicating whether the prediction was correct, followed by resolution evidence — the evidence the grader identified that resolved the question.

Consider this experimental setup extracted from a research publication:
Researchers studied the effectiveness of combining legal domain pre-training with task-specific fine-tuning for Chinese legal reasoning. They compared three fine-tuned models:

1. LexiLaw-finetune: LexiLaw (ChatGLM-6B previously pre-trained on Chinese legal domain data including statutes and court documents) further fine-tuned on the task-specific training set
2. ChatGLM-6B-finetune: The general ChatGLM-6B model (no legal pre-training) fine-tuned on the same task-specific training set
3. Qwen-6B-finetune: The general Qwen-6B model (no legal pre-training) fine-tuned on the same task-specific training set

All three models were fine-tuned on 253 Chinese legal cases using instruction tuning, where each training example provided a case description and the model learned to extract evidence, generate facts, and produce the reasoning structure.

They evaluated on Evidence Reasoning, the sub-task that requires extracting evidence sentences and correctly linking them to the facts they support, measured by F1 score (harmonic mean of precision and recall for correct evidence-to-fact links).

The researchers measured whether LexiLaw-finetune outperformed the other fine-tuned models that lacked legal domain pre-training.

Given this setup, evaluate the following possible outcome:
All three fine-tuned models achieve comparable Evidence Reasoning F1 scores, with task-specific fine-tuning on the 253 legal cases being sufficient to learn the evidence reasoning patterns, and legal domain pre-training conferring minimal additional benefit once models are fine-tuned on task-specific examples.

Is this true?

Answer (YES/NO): NO